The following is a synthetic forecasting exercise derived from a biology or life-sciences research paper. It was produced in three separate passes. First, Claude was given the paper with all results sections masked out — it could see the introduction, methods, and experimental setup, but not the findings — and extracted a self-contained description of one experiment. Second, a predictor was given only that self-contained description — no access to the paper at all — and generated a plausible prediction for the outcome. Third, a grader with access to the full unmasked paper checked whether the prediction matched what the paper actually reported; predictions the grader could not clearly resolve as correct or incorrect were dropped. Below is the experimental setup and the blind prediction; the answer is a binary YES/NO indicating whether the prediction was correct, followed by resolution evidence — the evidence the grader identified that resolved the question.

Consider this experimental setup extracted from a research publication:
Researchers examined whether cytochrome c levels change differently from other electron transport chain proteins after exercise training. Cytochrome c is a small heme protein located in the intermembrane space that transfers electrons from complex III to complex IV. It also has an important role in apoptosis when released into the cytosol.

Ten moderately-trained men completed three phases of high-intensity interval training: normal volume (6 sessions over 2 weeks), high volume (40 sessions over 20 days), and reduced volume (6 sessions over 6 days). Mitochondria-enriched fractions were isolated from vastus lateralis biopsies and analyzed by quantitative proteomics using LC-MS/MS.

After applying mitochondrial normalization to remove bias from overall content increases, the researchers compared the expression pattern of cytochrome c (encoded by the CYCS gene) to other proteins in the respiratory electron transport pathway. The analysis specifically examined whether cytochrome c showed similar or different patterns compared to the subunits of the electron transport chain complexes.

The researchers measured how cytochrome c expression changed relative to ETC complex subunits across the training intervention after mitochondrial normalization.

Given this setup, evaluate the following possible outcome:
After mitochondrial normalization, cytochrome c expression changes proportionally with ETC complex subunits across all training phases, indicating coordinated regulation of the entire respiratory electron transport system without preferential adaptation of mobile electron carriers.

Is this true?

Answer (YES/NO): NO